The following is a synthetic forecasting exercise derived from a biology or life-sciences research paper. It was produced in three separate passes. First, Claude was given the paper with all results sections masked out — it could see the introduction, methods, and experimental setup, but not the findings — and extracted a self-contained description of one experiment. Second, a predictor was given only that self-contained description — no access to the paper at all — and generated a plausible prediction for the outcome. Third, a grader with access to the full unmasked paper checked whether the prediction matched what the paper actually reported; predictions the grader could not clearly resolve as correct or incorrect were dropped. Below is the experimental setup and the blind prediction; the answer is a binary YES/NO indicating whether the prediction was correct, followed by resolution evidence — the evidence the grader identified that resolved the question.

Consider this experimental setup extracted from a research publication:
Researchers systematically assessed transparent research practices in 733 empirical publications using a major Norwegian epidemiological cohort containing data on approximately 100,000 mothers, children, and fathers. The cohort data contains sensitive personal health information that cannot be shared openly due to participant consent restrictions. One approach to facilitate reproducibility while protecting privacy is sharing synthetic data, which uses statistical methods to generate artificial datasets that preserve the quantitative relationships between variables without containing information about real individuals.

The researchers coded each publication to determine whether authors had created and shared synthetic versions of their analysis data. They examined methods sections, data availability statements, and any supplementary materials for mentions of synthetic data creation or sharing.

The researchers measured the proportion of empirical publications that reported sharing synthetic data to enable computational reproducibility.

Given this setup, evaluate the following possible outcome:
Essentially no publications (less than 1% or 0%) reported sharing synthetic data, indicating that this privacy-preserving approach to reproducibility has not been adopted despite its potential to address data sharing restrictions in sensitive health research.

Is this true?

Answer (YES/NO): YES